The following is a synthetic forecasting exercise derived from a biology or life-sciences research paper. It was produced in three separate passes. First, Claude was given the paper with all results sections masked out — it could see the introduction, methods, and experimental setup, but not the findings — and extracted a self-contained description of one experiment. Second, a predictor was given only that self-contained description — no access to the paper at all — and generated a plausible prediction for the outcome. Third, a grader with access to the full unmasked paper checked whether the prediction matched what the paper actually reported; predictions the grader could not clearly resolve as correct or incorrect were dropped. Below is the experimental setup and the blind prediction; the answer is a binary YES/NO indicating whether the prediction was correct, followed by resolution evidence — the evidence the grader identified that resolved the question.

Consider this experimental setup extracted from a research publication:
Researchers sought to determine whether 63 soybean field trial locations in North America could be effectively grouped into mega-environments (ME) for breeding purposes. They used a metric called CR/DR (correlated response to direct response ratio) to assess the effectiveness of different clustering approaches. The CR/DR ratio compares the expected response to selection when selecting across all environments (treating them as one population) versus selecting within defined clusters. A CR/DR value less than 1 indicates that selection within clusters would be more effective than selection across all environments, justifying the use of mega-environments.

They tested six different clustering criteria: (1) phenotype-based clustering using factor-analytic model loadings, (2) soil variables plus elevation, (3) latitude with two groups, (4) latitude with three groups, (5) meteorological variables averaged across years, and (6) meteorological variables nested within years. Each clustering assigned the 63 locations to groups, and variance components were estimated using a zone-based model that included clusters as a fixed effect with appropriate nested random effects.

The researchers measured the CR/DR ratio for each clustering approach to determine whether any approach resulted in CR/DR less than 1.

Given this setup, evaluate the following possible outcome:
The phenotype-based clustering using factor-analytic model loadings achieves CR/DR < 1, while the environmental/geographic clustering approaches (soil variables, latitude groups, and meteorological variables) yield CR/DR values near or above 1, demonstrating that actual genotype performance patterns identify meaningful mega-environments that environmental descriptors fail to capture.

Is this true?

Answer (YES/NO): NO